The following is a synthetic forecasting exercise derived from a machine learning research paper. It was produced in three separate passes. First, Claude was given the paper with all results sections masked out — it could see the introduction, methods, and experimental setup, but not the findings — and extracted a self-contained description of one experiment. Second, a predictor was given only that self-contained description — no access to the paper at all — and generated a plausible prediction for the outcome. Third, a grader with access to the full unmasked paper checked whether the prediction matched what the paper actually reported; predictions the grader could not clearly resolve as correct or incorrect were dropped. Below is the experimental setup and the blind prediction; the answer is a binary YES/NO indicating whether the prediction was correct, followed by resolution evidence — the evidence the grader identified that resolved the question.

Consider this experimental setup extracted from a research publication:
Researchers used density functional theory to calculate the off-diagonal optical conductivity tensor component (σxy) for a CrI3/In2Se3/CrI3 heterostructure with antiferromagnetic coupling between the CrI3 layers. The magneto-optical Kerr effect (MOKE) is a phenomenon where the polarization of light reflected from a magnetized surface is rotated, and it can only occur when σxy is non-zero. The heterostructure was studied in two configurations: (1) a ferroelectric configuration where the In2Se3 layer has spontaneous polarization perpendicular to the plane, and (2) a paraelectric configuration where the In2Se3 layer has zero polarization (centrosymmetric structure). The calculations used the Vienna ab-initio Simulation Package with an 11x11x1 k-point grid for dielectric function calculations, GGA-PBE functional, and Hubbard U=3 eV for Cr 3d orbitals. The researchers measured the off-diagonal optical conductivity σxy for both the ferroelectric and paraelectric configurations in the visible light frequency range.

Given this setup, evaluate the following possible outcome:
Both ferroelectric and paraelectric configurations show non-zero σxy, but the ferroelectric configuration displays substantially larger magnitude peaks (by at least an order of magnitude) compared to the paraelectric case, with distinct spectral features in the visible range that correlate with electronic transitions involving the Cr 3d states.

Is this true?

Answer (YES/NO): NO